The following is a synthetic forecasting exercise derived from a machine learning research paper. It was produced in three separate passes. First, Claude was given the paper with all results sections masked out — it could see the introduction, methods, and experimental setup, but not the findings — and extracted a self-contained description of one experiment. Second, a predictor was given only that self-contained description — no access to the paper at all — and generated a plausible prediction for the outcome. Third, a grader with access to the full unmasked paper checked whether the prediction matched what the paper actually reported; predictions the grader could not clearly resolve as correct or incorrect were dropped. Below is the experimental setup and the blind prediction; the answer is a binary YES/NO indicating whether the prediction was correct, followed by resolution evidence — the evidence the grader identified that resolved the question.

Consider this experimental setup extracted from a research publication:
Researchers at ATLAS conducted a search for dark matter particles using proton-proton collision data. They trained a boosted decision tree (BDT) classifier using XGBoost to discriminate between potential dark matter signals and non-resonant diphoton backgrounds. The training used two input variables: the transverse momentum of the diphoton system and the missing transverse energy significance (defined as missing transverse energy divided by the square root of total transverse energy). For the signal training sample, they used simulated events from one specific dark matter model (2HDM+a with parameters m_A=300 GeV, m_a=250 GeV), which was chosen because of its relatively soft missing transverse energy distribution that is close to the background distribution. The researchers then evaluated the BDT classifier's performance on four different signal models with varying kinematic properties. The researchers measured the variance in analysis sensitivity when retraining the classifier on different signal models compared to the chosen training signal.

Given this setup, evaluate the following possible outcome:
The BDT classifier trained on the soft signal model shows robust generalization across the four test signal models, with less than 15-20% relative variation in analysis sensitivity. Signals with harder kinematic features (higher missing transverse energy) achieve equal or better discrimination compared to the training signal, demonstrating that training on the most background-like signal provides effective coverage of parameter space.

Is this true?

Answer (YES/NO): YES